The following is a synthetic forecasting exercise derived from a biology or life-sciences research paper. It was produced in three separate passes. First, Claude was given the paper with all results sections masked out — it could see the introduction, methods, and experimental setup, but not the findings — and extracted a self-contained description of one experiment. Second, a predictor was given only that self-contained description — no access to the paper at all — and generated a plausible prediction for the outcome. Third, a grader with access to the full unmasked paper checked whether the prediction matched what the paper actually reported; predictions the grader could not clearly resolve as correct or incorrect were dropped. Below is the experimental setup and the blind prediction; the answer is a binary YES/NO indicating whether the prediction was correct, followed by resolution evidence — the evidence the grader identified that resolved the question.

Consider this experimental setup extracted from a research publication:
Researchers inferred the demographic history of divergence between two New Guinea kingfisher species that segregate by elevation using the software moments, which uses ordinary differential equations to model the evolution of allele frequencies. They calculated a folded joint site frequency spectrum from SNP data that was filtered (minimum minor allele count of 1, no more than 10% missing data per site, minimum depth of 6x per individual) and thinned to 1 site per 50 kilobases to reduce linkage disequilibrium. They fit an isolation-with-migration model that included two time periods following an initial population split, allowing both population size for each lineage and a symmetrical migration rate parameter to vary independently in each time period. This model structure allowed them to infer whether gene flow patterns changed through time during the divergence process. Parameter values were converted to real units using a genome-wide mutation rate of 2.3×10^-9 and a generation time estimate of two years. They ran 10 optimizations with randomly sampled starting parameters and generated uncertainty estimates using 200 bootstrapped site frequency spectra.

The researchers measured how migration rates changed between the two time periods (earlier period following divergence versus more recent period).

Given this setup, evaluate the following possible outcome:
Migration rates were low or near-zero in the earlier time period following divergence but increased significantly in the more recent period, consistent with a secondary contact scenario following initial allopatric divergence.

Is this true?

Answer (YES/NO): NO